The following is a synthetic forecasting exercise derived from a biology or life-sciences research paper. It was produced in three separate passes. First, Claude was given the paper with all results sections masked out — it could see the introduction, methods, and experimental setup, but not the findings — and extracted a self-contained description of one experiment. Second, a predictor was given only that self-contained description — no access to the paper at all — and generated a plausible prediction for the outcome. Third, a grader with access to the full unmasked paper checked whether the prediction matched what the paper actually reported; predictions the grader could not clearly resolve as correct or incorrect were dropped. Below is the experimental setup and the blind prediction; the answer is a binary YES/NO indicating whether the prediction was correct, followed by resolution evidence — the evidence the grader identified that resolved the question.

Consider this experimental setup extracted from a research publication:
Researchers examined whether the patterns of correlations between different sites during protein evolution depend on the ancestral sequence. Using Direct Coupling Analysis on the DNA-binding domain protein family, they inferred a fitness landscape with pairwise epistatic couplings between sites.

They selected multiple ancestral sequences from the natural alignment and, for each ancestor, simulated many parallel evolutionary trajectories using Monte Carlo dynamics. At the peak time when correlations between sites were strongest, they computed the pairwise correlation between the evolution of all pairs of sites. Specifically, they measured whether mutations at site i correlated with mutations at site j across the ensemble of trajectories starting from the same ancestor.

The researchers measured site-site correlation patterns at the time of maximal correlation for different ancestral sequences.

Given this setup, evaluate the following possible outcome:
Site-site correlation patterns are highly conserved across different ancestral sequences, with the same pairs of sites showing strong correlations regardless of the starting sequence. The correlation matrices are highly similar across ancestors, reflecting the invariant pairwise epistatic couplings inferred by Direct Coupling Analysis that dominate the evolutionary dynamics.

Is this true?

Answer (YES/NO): NO